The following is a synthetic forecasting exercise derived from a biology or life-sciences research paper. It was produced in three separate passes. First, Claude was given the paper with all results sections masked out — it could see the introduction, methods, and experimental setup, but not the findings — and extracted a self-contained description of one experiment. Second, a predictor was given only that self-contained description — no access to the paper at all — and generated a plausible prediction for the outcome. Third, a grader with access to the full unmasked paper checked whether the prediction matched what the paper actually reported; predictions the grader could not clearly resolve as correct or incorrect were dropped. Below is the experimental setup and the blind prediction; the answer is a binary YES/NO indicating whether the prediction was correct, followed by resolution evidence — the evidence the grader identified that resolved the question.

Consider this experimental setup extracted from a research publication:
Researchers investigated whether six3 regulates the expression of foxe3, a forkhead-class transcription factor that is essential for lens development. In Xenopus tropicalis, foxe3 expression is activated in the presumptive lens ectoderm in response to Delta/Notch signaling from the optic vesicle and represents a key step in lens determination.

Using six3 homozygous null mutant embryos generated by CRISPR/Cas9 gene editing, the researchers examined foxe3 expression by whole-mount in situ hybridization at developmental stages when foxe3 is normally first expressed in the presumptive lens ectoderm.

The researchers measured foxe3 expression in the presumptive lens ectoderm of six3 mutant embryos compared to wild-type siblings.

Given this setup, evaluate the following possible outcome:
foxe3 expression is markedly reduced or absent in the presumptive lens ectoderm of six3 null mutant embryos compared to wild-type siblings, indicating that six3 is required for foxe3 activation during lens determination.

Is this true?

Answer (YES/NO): YES